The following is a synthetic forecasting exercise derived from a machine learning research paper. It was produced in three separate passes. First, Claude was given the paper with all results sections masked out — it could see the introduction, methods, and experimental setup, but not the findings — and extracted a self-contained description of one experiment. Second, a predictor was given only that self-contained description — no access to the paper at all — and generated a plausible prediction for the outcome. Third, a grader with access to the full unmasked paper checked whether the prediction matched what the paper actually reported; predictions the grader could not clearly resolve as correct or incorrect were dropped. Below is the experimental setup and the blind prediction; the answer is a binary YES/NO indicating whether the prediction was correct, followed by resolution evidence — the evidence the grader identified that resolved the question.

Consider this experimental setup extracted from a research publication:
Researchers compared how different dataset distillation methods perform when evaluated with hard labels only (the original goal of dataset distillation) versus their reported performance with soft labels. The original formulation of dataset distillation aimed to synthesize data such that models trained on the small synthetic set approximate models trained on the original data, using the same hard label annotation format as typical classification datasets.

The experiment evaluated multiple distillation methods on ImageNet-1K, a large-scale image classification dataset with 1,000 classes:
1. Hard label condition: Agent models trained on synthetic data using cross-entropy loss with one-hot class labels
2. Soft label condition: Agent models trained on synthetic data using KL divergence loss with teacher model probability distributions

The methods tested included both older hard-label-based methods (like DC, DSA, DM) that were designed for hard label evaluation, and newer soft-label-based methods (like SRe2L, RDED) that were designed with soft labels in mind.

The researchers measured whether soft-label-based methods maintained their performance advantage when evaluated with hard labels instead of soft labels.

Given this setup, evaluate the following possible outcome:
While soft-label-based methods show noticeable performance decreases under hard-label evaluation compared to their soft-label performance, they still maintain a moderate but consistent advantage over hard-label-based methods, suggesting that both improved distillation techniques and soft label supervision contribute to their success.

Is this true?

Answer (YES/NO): NO